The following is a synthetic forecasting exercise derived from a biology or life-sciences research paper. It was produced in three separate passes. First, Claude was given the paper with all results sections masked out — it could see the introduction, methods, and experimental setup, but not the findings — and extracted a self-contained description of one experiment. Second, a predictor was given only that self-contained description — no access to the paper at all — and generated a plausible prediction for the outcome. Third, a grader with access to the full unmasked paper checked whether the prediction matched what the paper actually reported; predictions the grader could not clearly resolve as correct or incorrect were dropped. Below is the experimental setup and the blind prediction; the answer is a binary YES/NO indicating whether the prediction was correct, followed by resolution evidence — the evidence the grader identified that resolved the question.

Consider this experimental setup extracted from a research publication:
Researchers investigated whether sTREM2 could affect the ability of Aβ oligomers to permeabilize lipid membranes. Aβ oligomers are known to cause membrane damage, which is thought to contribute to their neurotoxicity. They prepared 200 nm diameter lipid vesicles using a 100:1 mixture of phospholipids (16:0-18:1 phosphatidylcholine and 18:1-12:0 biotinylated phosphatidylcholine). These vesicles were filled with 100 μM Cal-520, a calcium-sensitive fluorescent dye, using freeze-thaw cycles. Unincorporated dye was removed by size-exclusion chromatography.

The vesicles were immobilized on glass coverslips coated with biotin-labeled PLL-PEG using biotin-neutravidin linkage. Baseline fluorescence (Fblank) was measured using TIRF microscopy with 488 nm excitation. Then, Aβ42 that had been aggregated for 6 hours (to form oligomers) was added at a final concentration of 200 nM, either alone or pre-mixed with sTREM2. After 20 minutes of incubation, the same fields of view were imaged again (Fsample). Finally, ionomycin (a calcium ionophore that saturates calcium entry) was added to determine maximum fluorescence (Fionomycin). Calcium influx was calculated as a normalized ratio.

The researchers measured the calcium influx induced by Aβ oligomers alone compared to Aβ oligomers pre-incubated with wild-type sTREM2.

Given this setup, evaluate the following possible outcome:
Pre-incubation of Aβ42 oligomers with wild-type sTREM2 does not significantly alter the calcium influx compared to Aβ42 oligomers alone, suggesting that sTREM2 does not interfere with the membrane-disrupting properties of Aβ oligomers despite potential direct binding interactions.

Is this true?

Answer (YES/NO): NO